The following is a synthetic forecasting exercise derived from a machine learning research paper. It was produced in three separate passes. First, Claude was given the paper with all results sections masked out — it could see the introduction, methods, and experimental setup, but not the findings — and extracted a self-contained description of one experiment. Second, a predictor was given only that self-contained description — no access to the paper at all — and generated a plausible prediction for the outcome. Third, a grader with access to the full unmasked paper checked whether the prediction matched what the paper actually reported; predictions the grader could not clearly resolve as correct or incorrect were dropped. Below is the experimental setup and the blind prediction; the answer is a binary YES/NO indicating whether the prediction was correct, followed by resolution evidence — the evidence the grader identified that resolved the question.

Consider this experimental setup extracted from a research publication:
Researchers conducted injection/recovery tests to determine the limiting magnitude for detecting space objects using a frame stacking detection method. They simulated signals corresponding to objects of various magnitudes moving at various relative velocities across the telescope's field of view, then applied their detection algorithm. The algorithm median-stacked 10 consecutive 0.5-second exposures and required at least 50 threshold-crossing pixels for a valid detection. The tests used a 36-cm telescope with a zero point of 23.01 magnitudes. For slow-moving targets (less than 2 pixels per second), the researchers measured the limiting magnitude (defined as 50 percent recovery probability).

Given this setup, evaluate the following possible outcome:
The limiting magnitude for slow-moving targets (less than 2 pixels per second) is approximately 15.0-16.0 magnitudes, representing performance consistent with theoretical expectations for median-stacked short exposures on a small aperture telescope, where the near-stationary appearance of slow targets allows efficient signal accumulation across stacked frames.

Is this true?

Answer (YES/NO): NO